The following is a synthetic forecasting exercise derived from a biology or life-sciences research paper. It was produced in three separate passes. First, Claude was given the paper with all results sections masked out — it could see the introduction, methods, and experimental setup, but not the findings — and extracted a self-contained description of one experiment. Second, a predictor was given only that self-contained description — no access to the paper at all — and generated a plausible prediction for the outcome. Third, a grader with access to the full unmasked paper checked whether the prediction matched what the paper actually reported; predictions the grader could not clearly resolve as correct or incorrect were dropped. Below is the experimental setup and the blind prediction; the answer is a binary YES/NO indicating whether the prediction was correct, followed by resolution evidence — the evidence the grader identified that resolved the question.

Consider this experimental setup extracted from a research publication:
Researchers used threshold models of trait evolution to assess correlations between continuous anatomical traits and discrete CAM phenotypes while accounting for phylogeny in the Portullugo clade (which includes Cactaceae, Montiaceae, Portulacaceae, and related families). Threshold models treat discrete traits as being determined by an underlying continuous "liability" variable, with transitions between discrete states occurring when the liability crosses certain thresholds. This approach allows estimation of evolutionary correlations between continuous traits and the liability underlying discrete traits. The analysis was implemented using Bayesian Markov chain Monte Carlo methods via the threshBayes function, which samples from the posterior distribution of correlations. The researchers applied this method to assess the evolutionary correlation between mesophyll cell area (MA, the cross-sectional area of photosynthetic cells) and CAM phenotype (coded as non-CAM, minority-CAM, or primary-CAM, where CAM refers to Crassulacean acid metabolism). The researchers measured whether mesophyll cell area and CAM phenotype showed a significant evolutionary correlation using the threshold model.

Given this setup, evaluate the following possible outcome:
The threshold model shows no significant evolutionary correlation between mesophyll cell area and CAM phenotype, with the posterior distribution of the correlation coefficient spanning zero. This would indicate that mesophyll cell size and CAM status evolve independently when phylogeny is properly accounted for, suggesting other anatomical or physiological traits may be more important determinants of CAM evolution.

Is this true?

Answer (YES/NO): NO